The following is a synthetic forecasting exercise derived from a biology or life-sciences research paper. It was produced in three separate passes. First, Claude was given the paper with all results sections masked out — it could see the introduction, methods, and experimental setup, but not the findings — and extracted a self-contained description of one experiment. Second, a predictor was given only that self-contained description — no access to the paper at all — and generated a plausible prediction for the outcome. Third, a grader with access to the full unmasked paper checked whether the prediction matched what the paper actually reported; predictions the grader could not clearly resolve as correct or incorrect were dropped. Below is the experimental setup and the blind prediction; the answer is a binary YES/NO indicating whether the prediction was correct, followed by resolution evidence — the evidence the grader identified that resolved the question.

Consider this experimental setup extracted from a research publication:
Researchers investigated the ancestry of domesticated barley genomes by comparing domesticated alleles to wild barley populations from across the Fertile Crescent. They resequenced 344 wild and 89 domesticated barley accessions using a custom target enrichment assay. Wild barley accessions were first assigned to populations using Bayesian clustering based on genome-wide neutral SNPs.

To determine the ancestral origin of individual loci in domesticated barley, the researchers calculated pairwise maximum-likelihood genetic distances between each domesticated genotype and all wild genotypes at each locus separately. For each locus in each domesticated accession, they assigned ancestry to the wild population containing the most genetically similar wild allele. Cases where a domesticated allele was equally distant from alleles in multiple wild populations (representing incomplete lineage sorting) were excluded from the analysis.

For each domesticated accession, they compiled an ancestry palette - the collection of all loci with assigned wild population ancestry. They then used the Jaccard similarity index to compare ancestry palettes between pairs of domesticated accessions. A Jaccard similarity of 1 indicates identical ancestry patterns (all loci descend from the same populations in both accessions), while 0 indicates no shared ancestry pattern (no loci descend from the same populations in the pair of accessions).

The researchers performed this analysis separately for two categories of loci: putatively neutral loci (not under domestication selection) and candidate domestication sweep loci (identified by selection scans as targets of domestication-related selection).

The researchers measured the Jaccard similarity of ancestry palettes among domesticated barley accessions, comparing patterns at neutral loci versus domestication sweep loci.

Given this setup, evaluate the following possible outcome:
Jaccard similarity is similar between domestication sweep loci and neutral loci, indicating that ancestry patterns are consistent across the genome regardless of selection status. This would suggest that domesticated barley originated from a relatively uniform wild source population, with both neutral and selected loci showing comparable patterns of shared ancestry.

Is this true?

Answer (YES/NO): NO